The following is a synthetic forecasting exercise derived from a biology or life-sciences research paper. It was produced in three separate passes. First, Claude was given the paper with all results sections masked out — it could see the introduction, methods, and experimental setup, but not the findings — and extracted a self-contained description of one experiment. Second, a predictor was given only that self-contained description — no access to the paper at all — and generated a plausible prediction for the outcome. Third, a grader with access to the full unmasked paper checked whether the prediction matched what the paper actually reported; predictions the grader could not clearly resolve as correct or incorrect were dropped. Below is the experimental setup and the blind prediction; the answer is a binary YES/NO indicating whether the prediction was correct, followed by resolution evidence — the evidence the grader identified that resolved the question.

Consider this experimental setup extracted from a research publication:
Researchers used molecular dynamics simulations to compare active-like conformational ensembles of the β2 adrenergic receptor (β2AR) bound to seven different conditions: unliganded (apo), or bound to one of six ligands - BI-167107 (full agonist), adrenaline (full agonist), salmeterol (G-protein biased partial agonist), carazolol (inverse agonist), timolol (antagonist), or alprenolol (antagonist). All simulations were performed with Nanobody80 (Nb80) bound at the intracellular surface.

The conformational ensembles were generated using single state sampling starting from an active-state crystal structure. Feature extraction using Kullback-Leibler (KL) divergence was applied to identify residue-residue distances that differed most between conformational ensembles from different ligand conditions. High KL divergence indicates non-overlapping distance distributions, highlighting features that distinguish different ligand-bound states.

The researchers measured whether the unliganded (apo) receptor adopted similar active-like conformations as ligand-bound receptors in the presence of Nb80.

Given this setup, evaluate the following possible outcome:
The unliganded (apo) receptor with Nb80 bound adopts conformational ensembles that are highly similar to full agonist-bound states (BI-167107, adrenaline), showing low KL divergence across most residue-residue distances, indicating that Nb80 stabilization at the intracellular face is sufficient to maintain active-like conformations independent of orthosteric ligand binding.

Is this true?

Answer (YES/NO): NO